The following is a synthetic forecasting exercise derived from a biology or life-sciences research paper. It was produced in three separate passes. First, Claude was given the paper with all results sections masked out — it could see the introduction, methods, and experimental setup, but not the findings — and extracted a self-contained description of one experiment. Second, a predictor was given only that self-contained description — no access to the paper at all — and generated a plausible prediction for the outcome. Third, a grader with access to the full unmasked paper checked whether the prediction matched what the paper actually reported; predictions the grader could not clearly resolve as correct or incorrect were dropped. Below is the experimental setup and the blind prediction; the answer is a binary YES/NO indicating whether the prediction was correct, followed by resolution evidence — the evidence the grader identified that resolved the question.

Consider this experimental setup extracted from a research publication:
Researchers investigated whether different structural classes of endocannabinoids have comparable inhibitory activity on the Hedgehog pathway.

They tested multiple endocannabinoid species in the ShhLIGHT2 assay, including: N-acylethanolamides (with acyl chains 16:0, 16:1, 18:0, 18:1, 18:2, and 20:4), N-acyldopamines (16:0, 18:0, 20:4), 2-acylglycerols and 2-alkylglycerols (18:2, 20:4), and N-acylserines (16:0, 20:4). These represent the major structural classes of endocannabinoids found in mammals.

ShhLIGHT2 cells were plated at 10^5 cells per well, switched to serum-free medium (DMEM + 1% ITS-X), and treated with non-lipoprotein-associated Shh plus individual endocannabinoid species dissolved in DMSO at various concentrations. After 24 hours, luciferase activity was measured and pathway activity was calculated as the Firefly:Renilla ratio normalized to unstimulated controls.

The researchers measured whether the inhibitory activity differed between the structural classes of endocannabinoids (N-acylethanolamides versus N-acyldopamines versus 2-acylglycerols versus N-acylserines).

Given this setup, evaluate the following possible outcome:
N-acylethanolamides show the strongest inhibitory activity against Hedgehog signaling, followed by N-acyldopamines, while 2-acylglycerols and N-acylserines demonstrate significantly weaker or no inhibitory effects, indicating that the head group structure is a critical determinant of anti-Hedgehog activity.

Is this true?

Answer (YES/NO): NO